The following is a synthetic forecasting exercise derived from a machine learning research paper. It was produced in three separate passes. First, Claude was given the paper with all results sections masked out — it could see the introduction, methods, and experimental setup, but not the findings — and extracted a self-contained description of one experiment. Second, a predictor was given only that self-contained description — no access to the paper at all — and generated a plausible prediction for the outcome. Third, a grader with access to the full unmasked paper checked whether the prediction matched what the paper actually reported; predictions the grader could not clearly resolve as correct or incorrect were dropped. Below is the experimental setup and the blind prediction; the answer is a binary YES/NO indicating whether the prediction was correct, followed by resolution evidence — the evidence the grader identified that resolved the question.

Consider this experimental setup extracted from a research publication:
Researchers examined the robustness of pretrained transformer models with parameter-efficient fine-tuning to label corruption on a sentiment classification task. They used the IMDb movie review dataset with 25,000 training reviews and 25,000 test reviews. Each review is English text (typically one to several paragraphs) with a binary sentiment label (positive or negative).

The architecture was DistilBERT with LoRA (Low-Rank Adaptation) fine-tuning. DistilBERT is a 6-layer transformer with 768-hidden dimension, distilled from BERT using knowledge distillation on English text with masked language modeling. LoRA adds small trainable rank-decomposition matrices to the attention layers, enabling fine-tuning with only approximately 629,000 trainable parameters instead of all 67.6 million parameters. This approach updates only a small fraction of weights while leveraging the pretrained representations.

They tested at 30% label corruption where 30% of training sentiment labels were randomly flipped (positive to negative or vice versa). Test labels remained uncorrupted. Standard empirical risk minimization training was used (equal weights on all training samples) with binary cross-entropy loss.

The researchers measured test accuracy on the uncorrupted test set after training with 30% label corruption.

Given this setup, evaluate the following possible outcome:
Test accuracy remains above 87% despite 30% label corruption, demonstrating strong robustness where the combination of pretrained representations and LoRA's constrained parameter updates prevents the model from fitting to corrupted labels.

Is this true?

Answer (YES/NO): YES